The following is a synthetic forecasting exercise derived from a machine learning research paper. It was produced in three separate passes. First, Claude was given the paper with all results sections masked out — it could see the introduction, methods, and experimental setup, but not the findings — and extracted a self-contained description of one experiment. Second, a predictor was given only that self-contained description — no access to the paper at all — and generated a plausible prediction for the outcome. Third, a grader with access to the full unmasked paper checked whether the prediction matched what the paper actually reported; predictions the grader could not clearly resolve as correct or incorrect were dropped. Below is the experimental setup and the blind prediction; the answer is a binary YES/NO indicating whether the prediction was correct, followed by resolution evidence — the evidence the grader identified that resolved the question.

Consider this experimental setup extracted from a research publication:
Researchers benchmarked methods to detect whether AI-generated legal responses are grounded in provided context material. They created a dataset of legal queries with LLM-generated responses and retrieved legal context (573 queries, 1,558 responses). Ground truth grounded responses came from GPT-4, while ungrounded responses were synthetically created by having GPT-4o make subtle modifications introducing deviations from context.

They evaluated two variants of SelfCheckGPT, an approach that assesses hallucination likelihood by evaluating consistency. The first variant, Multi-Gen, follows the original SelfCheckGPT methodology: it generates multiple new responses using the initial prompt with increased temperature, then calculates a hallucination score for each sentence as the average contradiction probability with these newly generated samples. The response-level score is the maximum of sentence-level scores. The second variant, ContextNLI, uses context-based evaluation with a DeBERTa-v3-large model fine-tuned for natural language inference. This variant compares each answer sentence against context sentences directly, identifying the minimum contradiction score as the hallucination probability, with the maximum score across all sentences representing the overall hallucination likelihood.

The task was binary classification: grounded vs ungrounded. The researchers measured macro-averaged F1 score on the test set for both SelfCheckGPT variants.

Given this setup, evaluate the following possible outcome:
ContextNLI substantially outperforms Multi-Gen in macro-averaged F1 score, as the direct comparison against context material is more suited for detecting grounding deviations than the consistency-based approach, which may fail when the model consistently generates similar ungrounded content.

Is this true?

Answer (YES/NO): NO